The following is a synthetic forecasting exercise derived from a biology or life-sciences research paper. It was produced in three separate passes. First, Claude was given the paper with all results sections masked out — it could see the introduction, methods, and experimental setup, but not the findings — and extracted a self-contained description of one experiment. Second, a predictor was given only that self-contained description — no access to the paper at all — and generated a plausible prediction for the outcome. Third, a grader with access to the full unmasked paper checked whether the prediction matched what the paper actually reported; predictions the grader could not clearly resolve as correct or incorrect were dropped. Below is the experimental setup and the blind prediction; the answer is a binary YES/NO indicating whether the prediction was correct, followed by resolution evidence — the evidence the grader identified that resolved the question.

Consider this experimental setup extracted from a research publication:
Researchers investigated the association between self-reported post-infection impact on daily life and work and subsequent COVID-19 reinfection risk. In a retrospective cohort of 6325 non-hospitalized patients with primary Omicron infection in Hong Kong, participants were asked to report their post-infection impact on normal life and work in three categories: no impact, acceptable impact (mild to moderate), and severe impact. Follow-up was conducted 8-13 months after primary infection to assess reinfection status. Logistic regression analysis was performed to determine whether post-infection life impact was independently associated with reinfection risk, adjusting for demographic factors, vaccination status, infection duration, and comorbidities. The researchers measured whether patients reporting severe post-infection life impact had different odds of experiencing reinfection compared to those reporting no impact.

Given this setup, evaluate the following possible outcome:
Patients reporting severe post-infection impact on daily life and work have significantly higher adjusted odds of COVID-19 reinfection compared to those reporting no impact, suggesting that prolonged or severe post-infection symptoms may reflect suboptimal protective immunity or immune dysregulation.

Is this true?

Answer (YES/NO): YES